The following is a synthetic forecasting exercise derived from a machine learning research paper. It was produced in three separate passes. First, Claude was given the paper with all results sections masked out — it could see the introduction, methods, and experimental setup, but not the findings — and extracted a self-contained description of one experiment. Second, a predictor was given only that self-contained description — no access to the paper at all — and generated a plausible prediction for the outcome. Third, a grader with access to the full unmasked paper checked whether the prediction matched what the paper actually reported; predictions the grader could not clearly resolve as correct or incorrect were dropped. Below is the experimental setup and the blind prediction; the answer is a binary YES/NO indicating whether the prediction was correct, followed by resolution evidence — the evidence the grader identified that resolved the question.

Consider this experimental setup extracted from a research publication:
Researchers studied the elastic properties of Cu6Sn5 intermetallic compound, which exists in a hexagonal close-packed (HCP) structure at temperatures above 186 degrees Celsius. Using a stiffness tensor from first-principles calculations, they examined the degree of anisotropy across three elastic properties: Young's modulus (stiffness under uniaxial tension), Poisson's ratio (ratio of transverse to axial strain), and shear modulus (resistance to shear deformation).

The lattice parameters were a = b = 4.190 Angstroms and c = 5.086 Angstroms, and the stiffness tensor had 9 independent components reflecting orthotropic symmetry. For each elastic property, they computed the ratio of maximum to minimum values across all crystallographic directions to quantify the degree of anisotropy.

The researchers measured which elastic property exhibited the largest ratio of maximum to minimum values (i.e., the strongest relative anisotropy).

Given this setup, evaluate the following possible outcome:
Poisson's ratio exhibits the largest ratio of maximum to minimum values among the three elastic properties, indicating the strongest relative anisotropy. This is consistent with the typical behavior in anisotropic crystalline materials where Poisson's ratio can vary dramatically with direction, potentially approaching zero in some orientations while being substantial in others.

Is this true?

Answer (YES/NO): YES